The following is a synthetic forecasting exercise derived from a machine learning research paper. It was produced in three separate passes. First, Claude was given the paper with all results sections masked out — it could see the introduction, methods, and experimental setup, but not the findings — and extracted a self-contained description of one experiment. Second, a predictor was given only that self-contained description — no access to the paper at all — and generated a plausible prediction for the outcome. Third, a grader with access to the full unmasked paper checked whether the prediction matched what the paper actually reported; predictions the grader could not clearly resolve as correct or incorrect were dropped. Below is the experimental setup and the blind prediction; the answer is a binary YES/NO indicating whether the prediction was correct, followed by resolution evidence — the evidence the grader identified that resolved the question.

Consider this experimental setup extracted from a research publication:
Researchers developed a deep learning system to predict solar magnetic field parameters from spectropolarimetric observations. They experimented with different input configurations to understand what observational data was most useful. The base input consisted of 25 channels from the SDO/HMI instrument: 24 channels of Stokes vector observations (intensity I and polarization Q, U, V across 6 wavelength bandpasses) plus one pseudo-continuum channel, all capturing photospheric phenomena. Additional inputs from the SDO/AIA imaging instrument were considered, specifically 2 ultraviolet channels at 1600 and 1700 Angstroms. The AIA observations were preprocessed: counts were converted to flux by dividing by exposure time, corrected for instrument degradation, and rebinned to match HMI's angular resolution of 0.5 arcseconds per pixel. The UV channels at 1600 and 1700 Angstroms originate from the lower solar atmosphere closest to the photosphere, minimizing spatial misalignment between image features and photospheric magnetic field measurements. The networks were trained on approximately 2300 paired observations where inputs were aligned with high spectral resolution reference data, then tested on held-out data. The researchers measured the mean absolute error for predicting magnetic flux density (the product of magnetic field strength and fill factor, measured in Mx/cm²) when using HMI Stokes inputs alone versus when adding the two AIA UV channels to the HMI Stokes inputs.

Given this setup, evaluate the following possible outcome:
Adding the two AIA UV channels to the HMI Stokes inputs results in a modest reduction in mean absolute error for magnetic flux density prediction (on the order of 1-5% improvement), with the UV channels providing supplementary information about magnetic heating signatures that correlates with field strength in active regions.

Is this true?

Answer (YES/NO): NO